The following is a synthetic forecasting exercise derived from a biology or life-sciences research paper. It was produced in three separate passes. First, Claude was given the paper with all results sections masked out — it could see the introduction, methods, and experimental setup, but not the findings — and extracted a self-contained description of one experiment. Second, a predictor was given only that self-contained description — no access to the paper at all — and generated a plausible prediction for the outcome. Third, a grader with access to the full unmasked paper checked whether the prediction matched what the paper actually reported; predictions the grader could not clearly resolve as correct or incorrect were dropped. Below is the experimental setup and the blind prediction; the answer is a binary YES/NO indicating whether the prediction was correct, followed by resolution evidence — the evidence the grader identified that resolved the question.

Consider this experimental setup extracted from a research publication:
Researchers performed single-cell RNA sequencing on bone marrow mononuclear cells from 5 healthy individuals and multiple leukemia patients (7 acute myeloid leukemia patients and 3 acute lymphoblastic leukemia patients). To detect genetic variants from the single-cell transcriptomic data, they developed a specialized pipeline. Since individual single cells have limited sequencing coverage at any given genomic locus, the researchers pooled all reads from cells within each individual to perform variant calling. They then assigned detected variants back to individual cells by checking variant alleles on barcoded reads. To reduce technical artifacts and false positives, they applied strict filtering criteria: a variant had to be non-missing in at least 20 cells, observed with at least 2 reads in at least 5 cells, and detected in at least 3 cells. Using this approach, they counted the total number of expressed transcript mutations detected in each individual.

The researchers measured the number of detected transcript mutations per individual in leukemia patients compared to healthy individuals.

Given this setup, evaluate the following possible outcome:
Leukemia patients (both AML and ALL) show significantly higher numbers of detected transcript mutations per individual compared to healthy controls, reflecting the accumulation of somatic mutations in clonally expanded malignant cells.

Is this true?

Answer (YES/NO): NO